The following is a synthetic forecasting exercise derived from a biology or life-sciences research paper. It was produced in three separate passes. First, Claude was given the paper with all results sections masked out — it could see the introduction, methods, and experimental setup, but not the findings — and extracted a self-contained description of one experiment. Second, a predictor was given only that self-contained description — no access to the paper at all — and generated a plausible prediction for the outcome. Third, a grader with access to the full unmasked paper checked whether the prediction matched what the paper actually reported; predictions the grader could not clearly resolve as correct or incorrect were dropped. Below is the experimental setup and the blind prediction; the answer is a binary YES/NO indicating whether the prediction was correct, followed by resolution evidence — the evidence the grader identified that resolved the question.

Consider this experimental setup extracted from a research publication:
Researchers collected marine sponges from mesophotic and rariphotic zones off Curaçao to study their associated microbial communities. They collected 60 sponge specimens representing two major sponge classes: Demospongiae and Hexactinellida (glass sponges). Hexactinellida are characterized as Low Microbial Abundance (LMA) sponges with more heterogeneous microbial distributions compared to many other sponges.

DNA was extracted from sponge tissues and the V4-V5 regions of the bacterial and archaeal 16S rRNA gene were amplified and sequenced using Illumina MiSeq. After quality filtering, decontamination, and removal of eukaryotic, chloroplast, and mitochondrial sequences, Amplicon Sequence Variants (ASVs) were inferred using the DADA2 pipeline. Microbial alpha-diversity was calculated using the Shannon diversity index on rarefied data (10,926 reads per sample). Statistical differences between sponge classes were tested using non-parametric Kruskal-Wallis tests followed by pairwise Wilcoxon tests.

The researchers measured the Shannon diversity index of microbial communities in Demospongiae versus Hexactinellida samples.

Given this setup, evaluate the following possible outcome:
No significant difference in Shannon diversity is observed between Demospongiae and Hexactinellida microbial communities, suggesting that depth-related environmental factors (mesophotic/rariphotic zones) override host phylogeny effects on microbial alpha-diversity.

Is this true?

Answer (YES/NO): NO